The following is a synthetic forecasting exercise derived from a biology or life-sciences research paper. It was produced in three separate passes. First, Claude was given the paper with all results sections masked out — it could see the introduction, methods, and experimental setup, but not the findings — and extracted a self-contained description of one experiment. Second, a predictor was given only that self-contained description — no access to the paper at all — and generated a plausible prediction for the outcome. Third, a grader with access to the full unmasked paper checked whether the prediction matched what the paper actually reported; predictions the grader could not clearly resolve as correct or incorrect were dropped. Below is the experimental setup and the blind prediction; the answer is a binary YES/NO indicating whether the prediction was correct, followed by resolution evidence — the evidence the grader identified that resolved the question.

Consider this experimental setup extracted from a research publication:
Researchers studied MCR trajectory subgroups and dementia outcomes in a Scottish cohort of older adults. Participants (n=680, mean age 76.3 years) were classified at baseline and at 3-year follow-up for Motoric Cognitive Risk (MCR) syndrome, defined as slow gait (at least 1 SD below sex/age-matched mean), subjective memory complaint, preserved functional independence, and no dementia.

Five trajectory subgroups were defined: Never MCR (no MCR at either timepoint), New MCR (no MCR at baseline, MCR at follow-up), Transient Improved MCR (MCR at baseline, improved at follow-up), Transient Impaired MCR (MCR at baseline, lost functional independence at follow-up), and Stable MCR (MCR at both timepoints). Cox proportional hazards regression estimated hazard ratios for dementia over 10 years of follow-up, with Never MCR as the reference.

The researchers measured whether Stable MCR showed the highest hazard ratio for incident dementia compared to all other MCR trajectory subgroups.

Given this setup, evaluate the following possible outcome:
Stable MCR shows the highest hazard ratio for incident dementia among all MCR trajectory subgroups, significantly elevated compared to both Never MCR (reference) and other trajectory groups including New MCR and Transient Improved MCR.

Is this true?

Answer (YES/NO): NO